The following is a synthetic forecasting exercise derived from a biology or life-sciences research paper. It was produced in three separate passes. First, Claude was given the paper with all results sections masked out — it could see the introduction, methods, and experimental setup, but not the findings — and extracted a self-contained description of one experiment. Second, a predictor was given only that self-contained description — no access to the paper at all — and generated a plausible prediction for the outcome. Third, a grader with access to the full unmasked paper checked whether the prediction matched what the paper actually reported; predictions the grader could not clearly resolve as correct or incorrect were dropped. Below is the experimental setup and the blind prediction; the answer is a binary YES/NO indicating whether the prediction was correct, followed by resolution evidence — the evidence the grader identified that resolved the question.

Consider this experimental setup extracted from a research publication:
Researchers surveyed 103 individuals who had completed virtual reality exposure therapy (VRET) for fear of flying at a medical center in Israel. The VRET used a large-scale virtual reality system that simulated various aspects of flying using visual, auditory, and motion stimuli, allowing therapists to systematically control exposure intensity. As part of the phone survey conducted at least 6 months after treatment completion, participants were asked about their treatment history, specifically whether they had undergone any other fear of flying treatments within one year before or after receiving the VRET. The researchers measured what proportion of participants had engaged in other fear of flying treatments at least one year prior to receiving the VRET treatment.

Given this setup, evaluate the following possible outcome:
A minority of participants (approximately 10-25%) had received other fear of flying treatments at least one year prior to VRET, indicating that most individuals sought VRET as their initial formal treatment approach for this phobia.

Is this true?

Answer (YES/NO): NO